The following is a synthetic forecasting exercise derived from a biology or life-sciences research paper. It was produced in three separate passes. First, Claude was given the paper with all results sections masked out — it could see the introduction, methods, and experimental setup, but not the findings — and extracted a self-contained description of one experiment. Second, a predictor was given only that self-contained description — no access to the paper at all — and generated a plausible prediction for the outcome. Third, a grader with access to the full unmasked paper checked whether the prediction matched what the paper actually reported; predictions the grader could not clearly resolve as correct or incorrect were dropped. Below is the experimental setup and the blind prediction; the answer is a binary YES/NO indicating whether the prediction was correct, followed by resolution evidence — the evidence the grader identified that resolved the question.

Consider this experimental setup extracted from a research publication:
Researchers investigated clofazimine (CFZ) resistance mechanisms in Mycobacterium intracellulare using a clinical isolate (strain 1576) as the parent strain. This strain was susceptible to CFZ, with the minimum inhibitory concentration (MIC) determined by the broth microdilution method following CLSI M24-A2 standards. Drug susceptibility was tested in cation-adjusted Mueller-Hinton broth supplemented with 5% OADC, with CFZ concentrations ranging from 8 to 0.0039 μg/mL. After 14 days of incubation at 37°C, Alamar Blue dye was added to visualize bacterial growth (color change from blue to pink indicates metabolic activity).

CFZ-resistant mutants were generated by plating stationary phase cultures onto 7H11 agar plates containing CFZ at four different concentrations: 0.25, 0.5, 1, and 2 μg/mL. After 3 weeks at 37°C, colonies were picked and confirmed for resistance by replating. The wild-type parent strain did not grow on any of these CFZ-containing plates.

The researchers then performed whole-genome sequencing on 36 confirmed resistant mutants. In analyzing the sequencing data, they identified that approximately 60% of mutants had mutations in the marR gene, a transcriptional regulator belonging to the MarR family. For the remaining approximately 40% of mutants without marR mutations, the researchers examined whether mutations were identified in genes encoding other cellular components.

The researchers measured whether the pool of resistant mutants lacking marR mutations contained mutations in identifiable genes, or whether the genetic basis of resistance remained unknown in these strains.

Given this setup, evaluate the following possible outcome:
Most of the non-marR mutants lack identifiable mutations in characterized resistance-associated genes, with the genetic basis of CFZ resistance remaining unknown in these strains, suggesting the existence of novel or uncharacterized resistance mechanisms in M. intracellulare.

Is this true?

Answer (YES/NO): NO